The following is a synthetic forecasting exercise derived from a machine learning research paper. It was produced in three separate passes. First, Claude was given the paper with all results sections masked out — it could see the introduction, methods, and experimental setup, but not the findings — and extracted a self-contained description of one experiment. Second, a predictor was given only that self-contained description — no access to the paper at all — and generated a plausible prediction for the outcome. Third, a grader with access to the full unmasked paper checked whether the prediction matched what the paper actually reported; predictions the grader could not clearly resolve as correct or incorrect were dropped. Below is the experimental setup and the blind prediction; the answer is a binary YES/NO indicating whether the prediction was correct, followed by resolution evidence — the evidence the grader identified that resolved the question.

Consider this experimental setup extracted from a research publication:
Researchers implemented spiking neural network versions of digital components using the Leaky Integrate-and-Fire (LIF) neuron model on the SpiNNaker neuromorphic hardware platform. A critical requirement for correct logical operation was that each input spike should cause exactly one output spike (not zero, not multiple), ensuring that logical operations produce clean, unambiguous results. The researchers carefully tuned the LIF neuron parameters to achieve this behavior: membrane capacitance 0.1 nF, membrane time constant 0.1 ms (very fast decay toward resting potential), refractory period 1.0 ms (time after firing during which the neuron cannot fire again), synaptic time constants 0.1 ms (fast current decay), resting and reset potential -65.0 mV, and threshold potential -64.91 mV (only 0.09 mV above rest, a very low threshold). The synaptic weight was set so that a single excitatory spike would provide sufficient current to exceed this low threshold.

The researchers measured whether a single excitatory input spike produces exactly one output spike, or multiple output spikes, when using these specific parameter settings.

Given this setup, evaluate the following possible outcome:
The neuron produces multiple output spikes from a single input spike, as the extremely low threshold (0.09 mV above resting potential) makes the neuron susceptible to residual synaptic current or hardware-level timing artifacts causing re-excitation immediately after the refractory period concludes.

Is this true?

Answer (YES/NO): NO